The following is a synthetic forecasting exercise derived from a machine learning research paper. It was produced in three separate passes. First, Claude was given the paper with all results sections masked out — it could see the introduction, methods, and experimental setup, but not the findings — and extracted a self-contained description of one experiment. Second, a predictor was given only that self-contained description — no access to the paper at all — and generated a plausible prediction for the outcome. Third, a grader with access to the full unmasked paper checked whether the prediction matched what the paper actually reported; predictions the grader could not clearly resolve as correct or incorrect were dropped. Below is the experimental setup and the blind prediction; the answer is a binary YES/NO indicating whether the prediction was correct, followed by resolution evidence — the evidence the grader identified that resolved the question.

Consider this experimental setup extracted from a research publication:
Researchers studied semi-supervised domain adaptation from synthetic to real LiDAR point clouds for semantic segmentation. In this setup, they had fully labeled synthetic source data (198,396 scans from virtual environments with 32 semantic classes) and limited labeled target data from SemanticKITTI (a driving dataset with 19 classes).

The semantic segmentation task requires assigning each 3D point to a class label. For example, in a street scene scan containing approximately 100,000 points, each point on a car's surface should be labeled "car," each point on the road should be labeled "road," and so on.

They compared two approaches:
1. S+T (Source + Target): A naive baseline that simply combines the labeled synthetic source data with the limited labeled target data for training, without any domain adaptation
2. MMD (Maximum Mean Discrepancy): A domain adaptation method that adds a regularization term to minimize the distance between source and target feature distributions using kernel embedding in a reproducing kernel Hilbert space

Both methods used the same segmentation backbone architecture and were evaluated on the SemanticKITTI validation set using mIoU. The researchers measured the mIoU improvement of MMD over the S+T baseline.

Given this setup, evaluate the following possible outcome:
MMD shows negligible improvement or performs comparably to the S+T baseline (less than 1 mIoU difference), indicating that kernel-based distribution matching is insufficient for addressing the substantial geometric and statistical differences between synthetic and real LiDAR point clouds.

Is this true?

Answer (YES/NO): YES